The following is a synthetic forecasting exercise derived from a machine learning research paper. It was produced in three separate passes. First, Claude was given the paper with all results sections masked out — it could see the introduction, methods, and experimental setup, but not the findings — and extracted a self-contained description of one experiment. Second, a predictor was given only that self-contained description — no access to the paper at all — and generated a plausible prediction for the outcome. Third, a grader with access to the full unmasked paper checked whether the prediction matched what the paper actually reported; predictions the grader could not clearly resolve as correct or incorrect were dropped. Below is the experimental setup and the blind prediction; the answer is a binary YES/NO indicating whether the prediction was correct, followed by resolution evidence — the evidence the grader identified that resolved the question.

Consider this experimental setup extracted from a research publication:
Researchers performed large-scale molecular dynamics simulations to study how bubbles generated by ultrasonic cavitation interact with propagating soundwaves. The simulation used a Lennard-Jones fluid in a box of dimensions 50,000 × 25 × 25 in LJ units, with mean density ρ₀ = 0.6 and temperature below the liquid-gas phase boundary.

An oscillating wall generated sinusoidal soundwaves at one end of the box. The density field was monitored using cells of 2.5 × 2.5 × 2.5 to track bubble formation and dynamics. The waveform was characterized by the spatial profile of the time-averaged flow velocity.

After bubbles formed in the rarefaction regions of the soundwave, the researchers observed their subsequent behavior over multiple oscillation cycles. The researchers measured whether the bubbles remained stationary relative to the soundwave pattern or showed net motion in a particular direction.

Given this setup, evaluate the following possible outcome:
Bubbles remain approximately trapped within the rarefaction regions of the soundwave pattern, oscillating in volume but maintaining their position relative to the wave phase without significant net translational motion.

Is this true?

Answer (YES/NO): NO